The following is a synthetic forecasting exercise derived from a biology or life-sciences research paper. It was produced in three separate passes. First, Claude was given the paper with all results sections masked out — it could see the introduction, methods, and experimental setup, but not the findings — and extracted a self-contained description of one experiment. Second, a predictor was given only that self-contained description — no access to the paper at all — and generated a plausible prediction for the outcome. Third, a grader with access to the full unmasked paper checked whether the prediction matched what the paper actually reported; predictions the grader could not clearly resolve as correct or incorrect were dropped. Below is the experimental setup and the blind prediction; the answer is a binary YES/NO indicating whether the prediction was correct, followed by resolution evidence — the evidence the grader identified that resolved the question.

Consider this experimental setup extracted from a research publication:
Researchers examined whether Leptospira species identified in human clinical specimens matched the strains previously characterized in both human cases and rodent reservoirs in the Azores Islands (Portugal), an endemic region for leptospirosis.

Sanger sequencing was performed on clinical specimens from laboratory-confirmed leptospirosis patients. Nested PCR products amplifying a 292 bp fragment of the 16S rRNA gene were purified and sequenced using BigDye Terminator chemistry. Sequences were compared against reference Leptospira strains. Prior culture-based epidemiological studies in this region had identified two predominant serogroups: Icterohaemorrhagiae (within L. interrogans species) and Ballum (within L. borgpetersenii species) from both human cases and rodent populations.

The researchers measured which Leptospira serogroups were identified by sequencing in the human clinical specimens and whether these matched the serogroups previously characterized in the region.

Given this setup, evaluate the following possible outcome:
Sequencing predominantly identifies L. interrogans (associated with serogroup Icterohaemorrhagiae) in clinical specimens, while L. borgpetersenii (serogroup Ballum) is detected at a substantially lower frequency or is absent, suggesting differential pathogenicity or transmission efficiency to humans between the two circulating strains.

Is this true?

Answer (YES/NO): NO